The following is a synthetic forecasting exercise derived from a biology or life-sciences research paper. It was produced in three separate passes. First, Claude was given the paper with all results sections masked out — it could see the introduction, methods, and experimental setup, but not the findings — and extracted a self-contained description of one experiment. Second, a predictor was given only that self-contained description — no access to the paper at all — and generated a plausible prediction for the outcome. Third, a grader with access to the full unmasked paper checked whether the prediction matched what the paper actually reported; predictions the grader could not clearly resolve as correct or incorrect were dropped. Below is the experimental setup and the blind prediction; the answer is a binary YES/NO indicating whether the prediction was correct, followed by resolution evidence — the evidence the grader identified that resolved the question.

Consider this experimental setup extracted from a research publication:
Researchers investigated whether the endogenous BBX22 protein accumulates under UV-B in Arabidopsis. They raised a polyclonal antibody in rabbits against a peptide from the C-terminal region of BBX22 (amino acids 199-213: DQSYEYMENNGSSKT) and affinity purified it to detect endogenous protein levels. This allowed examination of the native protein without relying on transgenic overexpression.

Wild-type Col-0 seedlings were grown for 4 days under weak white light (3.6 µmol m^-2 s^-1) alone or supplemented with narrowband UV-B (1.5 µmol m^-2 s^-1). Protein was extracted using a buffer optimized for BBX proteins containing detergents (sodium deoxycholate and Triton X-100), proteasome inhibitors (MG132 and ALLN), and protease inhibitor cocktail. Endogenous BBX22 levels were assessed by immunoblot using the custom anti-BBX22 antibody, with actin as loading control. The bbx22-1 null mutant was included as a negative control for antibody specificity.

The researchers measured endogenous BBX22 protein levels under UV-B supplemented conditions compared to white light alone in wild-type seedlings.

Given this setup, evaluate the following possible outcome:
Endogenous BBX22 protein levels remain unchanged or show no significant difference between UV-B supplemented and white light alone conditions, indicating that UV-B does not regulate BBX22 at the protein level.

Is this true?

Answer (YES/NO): NO